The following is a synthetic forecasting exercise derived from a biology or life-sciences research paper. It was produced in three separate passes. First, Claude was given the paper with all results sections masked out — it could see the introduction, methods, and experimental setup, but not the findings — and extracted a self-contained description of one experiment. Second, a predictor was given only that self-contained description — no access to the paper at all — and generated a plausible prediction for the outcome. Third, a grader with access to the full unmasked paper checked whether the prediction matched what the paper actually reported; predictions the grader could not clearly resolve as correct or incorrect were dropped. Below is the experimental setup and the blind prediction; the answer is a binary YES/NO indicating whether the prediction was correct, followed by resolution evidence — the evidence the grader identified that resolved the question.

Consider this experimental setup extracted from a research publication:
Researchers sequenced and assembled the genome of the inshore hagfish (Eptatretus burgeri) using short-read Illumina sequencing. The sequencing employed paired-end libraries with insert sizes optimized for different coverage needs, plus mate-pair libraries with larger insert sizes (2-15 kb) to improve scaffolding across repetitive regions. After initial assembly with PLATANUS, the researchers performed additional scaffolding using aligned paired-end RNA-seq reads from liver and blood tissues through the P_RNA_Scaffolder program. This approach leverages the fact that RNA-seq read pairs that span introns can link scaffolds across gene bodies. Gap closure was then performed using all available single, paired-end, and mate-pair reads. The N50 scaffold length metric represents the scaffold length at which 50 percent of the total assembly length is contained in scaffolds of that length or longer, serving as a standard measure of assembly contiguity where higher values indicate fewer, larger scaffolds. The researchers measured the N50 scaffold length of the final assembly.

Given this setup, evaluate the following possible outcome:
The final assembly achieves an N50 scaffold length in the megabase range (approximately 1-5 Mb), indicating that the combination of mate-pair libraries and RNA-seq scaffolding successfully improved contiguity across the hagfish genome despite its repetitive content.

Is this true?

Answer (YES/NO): NO